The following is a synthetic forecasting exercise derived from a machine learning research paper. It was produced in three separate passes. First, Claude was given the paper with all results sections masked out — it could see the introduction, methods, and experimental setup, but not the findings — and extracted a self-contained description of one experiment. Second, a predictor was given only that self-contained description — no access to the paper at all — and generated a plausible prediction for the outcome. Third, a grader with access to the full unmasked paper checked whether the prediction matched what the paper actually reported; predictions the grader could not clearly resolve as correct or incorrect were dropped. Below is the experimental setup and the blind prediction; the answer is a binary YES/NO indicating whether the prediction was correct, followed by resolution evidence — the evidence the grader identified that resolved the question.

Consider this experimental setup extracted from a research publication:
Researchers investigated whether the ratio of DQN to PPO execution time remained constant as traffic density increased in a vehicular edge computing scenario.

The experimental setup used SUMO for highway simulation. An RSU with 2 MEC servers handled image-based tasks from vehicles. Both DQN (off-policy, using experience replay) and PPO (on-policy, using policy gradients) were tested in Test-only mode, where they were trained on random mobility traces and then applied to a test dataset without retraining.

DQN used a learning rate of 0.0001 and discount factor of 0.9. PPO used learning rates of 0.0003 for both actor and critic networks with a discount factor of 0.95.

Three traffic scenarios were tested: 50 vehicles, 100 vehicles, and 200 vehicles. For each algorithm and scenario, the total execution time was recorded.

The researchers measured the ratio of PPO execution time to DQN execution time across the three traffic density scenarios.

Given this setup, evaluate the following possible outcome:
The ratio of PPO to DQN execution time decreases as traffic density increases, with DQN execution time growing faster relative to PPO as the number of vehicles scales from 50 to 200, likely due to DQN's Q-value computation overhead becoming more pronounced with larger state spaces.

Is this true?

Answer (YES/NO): NO